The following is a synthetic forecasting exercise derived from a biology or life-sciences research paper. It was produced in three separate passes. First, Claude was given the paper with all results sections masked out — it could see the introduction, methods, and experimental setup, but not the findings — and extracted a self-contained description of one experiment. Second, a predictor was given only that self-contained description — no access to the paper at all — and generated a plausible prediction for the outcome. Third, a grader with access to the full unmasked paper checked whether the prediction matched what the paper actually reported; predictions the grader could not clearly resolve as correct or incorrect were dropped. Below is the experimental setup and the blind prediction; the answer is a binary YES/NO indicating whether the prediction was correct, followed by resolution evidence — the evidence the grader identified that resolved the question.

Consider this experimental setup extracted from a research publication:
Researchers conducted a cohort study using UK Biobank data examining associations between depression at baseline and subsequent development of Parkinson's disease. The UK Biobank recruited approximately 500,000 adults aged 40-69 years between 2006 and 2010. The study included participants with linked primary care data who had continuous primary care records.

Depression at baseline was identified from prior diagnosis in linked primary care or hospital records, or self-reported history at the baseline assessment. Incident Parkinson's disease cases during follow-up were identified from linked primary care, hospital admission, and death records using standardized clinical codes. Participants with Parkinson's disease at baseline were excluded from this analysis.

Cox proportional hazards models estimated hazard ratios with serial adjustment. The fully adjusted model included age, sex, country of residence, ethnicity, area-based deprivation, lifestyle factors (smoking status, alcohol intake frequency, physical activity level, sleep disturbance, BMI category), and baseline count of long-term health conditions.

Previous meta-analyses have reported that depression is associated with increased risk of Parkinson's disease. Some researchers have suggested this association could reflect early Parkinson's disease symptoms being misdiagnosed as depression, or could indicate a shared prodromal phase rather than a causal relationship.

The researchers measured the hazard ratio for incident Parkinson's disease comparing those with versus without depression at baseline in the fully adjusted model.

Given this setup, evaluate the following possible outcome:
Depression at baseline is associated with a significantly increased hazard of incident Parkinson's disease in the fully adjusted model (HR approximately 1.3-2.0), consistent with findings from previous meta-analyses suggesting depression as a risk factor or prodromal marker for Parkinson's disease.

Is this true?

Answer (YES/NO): YES